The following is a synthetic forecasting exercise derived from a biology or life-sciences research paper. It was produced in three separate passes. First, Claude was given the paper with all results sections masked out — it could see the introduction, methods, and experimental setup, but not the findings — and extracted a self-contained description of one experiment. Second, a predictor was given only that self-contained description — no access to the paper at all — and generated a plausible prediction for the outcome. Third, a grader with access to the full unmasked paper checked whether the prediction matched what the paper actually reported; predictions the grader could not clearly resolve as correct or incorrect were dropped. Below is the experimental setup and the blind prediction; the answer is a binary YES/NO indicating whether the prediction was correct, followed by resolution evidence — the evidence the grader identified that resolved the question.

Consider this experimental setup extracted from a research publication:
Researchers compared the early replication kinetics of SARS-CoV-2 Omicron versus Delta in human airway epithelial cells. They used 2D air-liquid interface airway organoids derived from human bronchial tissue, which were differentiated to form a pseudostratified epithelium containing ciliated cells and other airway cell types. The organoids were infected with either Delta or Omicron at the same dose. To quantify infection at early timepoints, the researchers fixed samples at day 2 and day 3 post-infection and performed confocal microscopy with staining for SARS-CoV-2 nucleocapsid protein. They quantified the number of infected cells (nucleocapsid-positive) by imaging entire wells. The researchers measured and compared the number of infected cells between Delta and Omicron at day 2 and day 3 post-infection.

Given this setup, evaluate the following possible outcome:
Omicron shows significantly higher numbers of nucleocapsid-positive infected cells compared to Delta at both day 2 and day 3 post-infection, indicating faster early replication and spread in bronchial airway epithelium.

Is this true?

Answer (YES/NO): NO